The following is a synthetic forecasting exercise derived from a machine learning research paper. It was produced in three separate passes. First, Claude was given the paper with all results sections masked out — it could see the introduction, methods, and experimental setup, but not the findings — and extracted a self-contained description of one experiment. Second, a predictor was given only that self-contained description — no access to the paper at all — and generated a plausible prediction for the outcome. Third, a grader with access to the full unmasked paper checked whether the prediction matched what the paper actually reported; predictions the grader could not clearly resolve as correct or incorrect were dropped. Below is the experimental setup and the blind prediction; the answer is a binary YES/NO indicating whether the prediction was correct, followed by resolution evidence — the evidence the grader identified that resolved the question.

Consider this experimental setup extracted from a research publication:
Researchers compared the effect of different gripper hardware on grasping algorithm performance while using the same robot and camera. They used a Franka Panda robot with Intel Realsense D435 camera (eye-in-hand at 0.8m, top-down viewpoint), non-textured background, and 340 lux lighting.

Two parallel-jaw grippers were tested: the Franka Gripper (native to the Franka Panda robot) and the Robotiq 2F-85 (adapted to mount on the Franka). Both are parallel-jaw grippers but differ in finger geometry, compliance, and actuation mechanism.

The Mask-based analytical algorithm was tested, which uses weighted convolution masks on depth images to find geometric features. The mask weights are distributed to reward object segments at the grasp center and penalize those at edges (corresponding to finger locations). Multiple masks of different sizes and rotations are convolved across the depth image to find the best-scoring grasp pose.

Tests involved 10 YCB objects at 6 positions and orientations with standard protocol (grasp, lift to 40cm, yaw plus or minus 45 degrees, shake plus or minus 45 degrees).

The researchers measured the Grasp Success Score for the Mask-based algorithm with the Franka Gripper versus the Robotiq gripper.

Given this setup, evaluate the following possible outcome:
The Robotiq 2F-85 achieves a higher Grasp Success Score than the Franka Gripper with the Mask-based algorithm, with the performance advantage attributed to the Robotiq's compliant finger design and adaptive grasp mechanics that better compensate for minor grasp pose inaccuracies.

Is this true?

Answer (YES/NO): NO